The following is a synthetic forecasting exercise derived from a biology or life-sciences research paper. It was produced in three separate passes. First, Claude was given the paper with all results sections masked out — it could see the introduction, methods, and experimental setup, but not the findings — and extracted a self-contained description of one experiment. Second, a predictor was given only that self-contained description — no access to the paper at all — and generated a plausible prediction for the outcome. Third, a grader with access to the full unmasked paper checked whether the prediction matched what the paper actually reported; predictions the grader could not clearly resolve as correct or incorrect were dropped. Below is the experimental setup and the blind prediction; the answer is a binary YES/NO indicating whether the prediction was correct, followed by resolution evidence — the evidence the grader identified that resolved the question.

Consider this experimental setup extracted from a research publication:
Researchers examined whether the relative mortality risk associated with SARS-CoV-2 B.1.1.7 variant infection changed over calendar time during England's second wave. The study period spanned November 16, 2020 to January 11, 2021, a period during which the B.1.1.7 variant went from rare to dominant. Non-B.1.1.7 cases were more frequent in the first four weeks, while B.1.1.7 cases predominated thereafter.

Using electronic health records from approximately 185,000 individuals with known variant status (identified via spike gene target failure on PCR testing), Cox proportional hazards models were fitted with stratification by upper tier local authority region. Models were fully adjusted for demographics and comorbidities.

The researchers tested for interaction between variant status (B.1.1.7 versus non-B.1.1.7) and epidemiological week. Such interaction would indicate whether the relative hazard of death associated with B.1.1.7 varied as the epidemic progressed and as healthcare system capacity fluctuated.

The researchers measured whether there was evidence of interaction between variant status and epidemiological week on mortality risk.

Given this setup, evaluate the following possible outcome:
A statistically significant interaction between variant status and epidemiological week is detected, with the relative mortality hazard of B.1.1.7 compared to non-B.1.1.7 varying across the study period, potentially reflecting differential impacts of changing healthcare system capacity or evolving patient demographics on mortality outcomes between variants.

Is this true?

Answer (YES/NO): NO